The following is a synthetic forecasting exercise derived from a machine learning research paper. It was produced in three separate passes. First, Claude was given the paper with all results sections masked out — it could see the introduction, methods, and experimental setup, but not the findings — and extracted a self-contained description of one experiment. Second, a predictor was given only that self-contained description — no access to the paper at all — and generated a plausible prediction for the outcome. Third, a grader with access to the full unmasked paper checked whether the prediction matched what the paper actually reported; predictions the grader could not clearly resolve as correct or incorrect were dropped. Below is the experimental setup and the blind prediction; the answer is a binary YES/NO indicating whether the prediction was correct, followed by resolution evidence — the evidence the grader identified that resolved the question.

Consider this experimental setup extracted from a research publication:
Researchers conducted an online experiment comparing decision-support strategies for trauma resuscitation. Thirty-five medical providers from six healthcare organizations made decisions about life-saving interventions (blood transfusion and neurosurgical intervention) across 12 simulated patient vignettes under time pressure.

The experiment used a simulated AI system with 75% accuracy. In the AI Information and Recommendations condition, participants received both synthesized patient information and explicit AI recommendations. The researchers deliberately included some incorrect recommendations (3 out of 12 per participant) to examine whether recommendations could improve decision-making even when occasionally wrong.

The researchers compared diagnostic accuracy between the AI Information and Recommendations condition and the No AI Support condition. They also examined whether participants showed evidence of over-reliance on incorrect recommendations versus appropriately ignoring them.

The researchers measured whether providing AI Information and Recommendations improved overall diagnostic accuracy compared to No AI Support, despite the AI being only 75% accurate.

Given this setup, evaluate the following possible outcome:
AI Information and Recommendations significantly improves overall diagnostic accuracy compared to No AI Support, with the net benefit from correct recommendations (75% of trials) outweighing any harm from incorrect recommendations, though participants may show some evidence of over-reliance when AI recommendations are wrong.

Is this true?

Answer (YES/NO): YES